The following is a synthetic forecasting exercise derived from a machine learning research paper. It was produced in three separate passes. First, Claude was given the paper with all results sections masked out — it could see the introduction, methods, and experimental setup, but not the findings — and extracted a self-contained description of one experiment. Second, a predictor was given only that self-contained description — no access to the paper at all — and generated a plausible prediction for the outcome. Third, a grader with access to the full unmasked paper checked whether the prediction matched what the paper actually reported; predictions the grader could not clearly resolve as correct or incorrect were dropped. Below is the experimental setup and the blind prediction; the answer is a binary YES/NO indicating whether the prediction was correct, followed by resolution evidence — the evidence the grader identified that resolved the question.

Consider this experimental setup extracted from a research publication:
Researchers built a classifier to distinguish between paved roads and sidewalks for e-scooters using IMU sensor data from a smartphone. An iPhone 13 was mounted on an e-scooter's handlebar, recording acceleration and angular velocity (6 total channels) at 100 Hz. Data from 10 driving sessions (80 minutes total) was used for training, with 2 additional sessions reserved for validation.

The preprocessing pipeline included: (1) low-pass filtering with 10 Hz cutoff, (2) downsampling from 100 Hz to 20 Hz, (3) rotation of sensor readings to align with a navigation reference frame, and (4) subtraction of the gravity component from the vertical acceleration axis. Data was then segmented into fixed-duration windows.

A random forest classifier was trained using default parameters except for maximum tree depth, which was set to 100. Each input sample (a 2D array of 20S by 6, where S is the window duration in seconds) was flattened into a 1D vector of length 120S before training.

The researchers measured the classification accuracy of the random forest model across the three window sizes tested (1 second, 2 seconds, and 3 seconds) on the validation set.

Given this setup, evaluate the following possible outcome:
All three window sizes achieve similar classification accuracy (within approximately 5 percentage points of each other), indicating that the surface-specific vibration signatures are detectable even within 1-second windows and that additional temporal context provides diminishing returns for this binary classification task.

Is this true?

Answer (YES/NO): YES